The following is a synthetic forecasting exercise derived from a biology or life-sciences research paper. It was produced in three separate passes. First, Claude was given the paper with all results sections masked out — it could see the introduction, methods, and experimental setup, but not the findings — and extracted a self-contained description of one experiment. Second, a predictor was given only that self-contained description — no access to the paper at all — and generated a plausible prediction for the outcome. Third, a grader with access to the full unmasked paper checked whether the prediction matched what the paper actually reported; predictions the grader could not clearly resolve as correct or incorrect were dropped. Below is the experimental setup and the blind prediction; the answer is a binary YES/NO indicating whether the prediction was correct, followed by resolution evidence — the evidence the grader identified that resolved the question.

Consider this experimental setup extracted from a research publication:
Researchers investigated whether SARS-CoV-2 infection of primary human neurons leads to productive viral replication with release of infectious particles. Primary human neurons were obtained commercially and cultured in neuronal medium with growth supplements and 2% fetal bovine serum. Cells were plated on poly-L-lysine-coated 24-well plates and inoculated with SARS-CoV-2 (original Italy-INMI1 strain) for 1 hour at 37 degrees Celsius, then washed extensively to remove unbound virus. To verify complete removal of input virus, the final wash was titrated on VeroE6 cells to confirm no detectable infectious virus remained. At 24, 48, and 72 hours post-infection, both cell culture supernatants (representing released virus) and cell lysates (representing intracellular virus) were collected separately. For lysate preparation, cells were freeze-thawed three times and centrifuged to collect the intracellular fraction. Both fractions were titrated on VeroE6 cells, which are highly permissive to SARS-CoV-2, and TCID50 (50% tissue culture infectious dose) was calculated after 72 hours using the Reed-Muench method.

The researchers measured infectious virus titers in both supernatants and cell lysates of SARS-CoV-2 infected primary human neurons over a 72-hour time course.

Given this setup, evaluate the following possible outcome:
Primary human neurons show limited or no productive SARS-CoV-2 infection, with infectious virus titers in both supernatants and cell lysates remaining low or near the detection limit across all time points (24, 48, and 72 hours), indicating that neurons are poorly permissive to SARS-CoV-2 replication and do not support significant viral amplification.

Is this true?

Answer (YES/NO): NO